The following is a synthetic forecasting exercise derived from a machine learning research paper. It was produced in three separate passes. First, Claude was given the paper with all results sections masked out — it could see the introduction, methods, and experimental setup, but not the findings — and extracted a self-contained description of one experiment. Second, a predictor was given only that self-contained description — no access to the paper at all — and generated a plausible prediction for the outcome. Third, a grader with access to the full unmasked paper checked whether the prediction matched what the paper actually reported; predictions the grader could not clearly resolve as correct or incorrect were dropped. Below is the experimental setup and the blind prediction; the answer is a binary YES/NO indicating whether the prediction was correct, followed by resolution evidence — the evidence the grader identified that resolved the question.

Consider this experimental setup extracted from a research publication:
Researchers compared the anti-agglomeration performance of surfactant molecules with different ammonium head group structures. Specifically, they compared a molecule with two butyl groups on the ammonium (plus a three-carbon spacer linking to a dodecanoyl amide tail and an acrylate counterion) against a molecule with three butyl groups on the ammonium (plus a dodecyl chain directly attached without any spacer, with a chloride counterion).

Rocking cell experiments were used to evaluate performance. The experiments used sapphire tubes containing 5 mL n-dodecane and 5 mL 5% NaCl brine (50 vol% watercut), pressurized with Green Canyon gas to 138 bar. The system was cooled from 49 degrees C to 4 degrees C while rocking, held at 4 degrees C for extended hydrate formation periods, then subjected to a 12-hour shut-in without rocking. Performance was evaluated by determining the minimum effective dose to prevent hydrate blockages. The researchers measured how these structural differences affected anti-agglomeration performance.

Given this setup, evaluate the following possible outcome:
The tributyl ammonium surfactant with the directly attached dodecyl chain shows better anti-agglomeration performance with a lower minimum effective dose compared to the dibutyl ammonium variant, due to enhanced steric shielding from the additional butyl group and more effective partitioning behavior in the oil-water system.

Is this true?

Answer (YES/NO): NO